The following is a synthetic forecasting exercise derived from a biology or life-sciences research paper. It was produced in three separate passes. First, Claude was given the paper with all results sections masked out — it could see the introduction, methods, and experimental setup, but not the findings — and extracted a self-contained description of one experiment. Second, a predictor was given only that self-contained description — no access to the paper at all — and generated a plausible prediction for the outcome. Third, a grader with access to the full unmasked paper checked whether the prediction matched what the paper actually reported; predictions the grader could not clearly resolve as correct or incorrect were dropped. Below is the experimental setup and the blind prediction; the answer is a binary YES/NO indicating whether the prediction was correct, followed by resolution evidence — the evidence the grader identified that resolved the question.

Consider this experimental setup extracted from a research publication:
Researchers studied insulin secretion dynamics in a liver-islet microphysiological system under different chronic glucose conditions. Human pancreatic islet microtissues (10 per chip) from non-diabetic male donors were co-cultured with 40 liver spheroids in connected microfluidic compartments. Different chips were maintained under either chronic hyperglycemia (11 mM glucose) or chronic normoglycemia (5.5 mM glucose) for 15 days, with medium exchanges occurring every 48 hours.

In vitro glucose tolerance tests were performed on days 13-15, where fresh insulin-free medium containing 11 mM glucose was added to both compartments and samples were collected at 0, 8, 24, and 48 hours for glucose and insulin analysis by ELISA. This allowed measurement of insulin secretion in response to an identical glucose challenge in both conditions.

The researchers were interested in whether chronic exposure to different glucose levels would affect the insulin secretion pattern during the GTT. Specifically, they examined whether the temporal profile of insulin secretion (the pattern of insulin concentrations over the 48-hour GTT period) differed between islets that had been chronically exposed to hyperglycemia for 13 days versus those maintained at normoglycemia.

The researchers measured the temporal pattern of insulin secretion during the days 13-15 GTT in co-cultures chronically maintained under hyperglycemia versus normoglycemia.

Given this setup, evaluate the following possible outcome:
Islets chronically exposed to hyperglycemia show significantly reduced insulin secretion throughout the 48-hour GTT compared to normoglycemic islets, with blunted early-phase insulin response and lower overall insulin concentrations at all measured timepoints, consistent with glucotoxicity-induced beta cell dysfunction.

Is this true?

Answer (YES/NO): NO